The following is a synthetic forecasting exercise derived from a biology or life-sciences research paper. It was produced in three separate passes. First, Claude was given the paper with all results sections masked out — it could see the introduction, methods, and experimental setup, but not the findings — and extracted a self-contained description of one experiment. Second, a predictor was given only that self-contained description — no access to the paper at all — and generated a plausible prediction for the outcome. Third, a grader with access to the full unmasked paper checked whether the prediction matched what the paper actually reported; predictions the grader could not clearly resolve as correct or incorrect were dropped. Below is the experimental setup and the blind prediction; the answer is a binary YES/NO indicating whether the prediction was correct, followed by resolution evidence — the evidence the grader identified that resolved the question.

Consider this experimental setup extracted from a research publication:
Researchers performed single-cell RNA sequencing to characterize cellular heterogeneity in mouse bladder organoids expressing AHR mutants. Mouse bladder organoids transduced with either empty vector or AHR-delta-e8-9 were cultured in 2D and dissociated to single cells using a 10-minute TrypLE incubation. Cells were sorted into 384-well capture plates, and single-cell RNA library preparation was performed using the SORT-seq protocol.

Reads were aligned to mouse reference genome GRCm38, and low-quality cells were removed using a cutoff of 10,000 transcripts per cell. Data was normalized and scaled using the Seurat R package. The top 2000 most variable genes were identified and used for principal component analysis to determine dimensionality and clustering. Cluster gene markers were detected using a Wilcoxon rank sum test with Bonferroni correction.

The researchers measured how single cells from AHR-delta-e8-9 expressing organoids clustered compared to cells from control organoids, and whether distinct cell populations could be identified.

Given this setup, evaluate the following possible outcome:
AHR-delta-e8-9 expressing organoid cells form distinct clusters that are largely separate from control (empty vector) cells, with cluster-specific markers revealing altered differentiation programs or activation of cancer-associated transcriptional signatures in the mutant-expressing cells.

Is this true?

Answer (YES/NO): YES